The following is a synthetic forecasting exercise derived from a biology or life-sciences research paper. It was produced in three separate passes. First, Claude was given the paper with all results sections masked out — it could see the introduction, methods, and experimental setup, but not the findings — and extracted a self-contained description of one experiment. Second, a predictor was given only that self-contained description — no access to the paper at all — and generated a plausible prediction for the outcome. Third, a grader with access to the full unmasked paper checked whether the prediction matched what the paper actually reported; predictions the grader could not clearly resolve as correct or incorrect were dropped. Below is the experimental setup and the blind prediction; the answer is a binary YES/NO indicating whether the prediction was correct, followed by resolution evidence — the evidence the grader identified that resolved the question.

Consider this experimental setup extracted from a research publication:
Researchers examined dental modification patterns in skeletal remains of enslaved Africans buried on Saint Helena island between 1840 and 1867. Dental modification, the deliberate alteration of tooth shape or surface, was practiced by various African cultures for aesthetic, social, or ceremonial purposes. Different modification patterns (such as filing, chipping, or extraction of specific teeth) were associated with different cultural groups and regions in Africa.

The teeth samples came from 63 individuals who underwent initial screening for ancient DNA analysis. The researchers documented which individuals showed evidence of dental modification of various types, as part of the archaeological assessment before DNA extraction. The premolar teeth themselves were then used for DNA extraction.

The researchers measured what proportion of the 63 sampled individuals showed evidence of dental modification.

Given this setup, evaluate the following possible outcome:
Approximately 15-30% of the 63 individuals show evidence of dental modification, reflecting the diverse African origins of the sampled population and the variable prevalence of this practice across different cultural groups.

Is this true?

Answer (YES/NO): NO